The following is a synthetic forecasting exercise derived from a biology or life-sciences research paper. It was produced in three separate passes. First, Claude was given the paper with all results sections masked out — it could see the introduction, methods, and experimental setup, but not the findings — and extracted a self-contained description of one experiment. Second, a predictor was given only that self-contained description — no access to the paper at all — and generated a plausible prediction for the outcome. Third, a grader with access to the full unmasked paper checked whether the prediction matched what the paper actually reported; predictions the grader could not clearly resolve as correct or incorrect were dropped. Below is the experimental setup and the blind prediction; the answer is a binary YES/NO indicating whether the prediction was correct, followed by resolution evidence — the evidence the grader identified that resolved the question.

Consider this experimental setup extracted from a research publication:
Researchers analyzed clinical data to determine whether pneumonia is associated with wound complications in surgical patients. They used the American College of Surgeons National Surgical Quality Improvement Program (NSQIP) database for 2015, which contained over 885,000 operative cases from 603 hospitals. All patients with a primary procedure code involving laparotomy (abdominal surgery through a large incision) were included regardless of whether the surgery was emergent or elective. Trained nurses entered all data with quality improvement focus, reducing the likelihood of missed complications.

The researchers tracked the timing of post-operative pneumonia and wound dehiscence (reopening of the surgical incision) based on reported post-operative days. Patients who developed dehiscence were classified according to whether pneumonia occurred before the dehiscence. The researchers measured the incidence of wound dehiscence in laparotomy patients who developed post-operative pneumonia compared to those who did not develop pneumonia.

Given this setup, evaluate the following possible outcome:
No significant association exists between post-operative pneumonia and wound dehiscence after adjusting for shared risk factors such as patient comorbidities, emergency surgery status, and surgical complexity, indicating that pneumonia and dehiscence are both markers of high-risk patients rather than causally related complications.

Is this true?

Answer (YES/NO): NO